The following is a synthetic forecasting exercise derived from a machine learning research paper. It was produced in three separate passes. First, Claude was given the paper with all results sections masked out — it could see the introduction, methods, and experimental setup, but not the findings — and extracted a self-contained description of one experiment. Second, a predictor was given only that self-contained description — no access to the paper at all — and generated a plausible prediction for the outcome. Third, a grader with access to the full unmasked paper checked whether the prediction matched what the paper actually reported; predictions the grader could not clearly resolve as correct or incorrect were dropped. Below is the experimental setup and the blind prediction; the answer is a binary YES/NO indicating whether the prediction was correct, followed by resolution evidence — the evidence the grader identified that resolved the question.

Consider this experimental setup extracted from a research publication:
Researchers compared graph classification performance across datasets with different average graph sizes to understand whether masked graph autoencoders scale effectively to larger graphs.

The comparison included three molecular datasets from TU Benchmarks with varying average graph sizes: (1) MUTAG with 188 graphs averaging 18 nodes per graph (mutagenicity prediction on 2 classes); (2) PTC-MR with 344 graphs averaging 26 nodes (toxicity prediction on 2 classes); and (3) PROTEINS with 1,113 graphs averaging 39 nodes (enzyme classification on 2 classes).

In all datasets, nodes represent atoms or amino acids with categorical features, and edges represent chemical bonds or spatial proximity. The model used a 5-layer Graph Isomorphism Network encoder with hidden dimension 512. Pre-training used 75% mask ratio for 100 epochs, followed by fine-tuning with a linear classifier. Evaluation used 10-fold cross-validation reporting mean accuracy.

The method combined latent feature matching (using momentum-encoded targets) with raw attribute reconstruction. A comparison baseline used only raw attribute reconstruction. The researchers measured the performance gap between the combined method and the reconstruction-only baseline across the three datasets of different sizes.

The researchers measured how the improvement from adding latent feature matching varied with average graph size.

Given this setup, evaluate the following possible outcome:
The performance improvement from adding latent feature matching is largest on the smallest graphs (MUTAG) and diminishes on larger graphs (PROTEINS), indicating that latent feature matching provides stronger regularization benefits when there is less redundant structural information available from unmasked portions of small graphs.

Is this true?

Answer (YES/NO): NO